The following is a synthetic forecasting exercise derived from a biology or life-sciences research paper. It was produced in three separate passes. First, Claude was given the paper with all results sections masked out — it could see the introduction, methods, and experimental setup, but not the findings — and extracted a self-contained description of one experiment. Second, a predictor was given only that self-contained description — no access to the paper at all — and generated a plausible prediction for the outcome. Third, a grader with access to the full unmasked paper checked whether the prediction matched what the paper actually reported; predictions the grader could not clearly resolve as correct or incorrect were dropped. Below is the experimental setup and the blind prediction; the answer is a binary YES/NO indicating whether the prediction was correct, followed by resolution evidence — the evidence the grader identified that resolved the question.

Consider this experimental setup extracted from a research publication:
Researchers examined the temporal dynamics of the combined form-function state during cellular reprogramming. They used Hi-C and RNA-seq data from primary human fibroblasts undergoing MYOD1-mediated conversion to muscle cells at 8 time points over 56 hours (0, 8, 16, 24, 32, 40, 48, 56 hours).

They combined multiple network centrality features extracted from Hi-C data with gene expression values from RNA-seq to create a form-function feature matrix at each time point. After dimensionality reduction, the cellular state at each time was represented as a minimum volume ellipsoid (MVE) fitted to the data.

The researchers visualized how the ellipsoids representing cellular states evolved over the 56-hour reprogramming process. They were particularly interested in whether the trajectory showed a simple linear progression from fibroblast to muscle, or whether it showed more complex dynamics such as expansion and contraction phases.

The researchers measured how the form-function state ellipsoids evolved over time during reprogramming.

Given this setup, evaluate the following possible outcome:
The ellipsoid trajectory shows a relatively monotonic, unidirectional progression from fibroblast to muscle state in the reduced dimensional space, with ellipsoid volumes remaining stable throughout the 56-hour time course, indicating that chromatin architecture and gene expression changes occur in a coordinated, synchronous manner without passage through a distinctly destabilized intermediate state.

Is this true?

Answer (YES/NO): NO